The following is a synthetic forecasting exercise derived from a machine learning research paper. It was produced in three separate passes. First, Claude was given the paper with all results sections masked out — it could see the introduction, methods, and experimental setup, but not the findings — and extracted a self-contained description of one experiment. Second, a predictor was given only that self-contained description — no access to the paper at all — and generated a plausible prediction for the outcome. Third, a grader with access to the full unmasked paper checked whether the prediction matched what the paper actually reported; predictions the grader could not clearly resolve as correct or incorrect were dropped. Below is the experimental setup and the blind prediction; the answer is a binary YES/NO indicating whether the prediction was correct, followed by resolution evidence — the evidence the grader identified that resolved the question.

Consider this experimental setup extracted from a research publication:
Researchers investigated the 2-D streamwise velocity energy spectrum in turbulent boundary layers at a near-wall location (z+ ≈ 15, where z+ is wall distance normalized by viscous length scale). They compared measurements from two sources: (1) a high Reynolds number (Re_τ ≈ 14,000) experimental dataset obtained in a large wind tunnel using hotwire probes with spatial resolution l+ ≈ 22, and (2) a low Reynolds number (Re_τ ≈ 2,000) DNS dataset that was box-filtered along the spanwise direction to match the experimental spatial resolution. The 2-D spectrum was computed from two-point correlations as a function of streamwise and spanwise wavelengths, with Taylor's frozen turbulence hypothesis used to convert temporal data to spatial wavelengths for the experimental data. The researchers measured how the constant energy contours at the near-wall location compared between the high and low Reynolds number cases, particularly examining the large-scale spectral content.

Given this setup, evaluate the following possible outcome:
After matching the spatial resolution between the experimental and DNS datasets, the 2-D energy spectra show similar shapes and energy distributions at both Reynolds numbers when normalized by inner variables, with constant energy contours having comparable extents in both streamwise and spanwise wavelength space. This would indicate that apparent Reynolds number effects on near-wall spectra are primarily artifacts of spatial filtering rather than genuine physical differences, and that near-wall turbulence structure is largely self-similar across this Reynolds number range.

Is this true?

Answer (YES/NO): NO